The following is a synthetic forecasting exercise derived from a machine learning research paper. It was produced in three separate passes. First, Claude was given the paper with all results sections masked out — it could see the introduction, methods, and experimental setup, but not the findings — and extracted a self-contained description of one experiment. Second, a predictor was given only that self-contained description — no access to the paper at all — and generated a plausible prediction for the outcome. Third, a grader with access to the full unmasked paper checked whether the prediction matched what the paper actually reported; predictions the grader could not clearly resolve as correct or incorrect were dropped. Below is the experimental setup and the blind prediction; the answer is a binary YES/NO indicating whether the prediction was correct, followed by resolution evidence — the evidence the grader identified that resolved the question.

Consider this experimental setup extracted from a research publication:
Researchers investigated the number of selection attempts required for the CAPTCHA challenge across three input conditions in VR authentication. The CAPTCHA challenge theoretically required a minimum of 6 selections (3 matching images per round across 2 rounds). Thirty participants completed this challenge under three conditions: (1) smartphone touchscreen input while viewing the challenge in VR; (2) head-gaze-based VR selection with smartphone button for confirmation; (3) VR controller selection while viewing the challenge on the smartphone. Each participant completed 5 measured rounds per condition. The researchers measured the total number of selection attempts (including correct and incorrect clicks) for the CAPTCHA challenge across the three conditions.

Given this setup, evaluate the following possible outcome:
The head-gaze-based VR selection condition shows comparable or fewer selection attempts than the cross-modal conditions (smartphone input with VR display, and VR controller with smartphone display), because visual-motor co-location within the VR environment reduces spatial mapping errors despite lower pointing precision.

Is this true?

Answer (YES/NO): YES